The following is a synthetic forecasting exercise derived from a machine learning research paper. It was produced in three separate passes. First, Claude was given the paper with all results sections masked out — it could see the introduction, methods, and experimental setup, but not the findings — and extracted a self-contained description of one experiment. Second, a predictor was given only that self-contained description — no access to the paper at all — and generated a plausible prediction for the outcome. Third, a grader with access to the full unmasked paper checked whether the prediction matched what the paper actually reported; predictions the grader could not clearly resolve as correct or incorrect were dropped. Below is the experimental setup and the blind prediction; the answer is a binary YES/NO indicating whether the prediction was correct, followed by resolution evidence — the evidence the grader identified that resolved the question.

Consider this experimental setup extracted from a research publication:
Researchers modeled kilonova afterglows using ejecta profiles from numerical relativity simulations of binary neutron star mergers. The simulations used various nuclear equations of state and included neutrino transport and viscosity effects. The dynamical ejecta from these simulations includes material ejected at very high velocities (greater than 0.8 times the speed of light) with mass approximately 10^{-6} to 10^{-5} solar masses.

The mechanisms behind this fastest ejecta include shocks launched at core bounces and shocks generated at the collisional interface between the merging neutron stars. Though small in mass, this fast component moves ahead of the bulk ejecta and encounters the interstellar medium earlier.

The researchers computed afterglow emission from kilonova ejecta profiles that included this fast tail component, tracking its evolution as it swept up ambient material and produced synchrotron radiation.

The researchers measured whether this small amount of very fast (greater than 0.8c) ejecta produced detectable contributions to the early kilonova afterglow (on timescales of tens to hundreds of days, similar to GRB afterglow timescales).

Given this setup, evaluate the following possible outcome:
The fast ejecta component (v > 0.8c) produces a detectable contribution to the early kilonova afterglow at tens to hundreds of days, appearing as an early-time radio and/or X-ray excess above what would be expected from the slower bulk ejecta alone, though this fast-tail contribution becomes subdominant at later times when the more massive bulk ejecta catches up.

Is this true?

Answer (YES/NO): YES